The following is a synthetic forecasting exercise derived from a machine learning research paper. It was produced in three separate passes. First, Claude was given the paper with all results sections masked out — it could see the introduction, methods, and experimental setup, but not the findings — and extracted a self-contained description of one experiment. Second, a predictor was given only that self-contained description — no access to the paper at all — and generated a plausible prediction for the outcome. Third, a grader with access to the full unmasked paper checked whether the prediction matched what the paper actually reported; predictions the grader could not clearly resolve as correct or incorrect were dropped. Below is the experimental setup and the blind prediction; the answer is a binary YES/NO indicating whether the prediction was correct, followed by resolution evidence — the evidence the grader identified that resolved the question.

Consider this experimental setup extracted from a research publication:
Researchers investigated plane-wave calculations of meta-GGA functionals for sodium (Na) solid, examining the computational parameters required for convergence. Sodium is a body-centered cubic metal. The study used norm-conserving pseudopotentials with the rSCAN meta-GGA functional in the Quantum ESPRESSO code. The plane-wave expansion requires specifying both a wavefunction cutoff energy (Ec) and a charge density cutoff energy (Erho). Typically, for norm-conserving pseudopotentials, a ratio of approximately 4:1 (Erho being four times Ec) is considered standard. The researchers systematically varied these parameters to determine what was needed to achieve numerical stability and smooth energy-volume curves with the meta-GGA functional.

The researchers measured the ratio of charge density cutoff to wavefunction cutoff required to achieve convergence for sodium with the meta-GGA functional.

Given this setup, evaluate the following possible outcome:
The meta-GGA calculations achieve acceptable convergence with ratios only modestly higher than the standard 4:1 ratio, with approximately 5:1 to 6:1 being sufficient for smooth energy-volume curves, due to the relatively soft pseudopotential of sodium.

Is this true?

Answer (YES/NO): NO